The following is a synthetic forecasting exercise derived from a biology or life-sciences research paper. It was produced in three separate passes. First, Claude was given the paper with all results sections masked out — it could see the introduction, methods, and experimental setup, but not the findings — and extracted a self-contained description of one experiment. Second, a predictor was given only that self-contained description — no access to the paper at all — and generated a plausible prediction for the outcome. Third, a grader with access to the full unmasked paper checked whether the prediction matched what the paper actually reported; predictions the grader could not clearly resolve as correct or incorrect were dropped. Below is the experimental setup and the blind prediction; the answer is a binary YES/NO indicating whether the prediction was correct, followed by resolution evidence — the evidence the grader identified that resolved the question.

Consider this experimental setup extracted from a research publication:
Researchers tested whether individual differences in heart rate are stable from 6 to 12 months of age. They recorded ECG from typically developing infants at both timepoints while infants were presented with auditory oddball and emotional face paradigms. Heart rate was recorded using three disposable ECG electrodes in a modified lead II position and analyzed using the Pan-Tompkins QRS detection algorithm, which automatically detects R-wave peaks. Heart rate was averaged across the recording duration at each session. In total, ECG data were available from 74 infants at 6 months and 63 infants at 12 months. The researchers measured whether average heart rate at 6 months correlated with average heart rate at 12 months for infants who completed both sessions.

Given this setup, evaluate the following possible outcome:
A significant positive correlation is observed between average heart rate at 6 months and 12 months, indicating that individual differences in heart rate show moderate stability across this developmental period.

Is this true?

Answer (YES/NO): YES